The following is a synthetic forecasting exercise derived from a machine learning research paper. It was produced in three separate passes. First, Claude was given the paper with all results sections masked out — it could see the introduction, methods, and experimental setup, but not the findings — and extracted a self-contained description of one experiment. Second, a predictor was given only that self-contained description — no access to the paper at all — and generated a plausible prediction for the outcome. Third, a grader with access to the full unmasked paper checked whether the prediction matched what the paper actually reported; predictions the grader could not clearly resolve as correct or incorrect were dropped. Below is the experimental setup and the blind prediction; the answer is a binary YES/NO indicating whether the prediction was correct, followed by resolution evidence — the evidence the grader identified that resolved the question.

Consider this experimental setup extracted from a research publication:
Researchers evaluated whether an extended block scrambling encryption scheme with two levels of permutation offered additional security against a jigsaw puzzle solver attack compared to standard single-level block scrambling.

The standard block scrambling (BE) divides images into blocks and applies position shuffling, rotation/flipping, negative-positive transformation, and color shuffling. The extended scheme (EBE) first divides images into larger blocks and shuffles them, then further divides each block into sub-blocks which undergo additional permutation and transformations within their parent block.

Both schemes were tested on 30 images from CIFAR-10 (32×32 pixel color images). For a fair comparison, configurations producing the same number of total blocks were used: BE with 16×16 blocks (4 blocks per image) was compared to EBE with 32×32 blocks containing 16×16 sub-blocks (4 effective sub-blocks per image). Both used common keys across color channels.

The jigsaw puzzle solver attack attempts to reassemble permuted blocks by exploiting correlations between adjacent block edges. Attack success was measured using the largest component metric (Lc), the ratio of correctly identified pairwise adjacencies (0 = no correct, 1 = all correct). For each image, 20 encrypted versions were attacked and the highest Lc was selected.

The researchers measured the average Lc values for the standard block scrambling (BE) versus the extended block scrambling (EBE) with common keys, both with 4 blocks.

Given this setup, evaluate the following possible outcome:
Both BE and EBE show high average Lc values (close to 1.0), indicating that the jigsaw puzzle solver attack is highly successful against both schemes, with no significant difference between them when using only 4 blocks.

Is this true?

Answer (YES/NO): YES